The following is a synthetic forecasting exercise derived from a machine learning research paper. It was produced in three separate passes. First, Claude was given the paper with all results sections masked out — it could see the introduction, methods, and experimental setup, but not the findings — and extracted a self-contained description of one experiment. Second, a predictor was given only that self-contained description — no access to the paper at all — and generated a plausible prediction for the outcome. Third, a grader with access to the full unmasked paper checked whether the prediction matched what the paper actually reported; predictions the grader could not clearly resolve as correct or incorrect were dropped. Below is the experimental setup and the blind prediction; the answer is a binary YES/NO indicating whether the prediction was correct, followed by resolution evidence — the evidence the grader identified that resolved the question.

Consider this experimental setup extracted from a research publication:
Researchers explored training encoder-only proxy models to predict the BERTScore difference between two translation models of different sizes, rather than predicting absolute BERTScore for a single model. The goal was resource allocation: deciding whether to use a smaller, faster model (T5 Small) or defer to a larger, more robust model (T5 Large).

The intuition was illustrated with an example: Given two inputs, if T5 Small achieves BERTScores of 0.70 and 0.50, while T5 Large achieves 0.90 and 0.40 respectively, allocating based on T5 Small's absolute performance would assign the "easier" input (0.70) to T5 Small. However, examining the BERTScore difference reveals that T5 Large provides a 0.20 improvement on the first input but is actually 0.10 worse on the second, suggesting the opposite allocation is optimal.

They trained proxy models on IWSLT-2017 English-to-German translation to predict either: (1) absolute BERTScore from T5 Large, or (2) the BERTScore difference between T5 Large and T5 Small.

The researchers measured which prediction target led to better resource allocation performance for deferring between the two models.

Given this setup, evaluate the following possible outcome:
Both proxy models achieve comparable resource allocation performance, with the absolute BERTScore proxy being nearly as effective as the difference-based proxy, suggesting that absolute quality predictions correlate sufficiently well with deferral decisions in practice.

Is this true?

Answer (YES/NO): NO